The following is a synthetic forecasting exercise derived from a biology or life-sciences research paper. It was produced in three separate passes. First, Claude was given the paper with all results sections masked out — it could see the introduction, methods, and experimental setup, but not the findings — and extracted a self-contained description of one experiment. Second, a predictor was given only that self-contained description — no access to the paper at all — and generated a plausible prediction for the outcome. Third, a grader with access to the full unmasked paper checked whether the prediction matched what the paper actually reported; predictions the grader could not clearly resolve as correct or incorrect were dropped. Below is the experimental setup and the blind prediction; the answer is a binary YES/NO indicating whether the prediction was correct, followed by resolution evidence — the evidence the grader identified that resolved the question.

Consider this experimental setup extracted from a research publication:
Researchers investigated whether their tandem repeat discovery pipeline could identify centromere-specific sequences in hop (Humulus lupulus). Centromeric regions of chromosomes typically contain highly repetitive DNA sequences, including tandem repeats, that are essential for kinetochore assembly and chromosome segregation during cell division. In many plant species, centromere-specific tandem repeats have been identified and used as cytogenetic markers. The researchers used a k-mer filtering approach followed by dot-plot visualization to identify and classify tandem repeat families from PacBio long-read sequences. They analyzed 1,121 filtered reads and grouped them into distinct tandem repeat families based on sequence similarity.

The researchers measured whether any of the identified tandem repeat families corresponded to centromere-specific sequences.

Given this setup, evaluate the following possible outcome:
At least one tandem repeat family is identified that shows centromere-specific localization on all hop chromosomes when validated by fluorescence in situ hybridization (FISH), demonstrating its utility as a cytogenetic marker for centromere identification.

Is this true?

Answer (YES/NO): NO